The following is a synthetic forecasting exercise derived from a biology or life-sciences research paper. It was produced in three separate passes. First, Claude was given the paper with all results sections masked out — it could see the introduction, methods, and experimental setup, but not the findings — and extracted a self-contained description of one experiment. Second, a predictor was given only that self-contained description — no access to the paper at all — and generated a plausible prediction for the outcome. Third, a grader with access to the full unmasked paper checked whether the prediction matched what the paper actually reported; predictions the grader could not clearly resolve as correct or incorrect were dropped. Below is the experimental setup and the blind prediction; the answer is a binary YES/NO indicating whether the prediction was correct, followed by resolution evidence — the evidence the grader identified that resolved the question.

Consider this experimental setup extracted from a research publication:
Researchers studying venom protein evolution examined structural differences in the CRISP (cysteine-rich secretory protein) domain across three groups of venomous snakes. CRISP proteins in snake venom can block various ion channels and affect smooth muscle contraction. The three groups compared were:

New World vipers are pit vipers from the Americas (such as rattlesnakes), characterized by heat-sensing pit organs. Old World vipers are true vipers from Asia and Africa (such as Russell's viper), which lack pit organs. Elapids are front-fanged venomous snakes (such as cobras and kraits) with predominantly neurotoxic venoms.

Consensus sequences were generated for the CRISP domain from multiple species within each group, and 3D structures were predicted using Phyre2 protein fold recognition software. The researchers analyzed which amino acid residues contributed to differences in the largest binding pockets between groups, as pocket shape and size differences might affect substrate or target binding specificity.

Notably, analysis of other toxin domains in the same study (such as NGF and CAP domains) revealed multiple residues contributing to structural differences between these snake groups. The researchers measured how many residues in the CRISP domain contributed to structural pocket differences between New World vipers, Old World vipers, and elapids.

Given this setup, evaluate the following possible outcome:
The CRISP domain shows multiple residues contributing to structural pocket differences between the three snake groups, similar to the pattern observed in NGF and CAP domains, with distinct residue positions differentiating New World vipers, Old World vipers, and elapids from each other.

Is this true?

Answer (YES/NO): NO